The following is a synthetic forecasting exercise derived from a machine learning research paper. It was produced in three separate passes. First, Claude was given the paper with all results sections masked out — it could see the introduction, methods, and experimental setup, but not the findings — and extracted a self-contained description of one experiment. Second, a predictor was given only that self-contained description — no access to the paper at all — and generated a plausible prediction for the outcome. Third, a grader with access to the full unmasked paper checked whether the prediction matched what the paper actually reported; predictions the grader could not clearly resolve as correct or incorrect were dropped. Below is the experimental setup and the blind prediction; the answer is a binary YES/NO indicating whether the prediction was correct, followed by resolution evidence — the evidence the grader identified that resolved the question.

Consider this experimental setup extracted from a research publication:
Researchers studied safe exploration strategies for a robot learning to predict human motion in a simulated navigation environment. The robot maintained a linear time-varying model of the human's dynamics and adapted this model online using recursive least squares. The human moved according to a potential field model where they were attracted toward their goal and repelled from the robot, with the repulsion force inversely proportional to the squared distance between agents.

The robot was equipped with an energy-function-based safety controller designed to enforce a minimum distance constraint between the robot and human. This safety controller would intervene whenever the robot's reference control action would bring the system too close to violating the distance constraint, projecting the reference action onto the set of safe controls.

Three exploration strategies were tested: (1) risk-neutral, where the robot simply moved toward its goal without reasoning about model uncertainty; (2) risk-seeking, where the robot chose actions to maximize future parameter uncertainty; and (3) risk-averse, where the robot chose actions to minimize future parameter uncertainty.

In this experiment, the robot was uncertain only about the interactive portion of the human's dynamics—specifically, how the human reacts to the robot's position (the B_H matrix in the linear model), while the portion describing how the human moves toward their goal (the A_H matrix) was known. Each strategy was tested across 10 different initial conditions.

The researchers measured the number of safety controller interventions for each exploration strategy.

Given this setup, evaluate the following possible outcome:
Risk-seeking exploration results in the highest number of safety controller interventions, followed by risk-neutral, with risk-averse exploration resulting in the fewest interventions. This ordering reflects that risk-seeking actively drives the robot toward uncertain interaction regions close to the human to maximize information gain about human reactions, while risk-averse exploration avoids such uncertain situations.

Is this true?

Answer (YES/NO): YES